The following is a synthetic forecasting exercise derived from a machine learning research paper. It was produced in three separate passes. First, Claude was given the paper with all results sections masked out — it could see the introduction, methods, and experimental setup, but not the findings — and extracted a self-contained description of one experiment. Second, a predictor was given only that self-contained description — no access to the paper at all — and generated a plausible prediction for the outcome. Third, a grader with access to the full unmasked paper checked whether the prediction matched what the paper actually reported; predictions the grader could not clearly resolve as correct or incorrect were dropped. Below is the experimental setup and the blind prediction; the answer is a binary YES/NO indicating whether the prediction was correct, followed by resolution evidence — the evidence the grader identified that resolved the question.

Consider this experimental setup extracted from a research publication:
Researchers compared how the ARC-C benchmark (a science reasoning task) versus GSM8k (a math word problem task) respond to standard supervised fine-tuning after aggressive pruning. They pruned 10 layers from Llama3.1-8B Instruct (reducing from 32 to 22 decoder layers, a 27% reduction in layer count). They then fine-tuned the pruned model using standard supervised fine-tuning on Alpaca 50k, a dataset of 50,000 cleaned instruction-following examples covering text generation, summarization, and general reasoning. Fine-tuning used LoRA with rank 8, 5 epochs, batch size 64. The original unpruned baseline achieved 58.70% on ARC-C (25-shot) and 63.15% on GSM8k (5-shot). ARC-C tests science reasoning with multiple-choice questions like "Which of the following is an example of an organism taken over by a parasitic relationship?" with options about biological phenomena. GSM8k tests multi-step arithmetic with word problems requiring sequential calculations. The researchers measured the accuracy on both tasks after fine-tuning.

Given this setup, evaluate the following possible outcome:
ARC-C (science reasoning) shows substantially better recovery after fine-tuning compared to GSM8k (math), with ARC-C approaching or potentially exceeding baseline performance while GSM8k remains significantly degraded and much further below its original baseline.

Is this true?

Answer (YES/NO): NO